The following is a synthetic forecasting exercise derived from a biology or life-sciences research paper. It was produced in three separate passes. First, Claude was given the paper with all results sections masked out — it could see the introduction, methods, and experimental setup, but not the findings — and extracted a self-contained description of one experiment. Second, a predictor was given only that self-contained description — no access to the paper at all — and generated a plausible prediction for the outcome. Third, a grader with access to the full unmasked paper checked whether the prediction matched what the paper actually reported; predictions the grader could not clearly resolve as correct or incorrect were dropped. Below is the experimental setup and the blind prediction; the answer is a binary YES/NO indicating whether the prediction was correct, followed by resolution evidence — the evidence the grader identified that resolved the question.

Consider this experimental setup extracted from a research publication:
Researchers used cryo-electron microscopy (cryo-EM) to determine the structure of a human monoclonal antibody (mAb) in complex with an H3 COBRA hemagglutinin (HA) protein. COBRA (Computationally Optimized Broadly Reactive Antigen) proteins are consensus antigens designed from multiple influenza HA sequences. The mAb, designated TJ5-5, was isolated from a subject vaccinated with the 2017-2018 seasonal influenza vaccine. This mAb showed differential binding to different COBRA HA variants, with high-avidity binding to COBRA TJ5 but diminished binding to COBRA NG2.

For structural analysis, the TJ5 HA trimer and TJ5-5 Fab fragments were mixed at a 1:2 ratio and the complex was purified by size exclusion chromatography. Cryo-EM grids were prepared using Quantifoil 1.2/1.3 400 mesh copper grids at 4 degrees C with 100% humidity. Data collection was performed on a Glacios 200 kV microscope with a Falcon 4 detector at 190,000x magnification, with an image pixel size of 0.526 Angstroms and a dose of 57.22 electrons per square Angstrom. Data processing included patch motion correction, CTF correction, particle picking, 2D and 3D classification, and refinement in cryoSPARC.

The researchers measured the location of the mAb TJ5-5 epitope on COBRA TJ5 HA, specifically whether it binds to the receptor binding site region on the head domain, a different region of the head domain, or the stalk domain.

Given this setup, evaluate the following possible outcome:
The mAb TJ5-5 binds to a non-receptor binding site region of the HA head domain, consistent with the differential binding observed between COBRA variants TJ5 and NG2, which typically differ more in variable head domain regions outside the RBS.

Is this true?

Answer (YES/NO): NO